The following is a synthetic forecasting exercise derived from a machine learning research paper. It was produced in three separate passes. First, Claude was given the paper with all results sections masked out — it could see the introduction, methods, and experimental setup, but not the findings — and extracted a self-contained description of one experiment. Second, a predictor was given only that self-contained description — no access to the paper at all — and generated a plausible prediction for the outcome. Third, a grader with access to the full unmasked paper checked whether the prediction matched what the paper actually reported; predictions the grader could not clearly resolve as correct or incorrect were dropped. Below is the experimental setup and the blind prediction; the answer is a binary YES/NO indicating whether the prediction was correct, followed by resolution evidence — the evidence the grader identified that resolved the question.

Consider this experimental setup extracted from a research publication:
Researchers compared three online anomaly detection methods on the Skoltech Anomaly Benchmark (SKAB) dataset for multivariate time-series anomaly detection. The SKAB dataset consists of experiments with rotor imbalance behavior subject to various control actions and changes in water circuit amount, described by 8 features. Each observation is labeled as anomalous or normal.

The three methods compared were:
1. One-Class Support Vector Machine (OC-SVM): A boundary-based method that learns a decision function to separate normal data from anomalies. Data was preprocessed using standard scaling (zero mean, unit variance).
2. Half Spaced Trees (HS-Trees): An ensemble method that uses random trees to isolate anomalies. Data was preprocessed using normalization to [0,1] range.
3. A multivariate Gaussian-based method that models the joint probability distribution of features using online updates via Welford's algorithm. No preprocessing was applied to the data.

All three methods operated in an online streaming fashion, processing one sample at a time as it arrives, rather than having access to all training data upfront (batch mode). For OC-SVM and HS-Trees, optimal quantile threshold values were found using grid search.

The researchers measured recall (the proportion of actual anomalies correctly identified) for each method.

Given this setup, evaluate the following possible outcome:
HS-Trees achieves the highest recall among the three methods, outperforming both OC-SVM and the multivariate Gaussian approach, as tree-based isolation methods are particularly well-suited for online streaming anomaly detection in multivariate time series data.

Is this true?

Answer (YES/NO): NO